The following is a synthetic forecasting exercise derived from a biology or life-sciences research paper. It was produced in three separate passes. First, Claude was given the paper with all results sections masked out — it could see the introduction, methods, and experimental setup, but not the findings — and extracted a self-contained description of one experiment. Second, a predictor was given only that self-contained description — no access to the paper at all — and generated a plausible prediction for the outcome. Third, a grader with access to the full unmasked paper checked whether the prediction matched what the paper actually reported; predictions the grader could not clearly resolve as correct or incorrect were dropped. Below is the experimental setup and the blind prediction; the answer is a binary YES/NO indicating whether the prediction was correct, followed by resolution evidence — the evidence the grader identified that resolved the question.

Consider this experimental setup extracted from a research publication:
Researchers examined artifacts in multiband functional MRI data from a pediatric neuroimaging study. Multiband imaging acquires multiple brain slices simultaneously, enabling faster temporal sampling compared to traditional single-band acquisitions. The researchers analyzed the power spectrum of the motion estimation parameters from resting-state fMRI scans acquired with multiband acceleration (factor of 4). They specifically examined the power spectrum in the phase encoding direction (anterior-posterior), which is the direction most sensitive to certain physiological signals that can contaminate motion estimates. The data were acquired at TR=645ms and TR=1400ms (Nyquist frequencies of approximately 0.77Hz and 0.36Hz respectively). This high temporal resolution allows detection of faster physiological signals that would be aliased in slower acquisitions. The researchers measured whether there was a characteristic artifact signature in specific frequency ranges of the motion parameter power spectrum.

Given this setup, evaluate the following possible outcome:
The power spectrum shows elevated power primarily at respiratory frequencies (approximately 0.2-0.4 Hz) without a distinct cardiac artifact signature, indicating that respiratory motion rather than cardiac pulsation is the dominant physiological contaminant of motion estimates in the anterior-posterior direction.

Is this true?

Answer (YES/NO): YES